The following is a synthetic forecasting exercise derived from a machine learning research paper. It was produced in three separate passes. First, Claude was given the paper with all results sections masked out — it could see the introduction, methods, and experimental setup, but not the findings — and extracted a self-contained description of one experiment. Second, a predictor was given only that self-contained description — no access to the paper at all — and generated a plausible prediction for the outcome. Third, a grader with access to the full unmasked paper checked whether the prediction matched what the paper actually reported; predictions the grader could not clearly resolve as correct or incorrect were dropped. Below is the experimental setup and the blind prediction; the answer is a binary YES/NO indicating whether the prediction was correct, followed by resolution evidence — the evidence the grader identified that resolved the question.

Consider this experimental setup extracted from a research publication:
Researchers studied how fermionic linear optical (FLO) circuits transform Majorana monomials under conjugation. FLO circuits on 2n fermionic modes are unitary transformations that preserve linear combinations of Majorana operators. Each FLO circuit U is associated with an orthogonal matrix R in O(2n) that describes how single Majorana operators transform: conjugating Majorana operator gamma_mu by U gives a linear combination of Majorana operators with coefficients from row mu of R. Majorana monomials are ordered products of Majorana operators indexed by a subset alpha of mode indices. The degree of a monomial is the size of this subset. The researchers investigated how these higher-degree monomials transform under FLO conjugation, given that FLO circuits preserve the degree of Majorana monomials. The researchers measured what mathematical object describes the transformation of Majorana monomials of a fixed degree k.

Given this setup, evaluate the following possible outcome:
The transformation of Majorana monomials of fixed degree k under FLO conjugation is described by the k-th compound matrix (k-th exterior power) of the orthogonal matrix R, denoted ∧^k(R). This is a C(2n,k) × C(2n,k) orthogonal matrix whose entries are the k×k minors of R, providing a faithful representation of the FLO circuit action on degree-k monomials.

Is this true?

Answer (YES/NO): YES